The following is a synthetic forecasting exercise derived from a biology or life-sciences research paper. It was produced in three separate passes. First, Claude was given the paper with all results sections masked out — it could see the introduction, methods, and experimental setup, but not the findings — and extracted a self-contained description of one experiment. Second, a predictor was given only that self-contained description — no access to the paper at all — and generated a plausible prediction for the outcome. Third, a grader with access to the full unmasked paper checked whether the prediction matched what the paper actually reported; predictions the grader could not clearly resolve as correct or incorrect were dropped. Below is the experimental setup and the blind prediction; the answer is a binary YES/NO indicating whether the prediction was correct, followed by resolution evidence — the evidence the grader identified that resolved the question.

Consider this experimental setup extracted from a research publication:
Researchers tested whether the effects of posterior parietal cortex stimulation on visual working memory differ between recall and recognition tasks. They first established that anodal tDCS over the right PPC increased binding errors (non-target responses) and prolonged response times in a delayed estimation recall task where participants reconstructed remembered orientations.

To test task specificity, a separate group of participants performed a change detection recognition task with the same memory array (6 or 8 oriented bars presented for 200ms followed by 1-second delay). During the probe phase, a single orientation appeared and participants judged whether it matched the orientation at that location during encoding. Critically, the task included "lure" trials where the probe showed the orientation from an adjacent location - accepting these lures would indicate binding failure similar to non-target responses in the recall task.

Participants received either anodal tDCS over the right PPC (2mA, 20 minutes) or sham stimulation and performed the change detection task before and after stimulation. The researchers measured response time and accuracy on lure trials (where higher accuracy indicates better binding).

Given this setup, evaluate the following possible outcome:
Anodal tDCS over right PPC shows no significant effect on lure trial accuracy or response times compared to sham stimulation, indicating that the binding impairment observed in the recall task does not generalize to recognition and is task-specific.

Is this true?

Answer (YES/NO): YES